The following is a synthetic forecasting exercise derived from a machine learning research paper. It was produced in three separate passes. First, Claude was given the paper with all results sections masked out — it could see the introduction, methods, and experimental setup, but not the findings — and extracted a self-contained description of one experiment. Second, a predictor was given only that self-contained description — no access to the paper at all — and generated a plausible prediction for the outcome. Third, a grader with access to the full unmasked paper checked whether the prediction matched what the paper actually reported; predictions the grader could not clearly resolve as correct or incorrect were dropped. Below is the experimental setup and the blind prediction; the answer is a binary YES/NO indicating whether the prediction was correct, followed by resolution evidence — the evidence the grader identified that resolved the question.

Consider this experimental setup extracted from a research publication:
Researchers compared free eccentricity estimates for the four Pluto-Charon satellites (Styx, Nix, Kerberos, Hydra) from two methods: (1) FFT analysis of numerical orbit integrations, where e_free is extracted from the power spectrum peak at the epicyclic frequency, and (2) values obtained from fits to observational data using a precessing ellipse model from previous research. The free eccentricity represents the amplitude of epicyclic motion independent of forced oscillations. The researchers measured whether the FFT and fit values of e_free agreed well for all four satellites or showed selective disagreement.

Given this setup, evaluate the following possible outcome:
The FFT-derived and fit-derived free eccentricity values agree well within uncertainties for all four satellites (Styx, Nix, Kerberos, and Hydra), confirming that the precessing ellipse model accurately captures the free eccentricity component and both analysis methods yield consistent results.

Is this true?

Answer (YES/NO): NO